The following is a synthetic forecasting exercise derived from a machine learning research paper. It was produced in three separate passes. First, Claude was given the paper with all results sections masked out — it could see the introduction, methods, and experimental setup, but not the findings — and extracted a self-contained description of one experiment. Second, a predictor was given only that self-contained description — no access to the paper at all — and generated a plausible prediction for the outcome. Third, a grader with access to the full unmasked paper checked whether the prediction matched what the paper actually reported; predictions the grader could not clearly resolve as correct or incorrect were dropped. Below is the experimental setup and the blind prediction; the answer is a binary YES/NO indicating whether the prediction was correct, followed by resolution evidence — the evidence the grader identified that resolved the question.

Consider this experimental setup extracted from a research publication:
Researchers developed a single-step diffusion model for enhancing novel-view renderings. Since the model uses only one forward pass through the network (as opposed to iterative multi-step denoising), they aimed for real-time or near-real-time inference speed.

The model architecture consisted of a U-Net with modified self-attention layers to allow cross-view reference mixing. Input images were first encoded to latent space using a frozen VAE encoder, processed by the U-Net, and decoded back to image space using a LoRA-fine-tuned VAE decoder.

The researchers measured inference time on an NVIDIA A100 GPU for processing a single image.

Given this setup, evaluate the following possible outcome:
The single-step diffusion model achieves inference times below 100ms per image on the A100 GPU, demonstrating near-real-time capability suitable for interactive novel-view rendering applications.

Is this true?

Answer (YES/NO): YES